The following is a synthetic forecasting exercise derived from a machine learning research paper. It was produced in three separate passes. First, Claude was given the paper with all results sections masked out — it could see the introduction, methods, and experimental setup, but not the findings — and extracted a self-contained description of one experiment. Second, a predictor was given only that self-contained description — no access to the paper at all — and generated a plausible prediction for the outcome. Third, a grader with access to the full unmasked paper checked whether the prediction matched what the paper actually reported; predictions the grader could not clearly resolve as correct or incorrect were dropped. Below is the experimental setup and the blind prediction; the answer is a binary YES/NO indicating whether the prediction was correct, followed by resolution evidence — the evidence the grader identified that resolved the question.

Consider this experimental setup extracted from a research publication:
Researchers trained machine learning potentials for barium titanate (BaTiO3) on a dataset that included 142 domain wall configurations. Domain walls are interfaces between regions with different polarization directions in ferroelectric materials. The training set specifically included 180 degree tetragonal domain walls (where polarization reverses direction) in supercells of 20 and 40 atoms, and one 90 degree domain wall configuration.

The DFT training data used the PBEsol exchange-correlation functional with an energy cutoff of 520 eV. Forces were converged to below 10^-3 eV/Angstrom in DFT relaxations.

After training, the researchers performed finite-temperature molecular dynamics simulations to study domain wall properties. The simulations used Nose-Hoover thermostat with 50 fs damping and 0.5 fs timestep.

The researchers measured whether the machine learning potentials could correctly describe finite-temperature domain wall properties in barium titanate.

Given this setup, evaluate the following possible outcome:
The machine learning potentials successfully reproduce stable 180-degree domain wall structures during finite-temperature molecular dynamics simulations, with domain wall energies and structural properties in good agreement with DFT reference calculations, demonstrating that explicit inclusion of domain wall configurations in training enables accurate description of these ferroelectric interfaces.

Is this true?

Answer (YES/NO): NO